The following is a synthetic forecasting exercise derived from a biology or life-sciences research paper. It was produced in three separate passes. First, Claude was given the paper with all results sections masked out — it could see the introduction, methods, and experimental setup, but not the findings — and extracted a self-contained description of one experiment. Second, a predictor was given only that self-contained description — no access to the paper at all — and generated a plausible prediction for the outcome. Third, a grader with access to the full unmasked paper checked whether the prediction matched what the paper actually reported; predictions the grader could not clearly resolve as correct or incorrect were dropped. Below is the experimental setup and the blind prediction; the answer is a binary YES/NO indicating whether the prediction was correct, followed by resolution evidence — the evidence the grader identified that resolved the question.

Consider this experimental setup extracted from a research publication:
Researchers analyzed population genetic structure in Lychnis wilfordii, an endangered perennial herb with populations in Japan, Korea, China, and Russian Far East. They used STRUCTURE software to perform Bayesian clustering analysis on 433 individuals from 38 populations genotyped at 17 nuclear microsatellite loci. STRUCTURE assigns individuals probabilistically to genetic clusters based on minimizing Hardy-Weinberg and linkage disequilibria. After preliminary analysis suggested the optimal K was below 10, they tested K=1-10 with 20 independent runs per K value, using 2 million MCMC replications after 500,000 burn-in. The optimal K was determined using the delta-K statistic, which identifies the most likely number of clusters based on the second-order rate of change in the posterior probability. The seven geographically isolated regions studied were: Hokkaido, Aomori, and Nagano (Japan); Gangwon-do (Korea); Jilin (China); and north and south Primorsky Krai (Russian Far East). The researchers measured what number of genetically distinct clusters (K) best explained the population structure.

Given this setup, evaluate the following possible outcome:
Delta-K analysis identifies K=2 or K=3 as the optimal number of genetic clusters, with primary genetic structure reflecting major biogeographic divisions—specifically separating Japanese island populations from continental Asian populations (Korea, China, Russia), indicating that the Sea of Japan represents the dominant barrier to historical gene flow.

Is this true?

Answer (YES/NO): NO